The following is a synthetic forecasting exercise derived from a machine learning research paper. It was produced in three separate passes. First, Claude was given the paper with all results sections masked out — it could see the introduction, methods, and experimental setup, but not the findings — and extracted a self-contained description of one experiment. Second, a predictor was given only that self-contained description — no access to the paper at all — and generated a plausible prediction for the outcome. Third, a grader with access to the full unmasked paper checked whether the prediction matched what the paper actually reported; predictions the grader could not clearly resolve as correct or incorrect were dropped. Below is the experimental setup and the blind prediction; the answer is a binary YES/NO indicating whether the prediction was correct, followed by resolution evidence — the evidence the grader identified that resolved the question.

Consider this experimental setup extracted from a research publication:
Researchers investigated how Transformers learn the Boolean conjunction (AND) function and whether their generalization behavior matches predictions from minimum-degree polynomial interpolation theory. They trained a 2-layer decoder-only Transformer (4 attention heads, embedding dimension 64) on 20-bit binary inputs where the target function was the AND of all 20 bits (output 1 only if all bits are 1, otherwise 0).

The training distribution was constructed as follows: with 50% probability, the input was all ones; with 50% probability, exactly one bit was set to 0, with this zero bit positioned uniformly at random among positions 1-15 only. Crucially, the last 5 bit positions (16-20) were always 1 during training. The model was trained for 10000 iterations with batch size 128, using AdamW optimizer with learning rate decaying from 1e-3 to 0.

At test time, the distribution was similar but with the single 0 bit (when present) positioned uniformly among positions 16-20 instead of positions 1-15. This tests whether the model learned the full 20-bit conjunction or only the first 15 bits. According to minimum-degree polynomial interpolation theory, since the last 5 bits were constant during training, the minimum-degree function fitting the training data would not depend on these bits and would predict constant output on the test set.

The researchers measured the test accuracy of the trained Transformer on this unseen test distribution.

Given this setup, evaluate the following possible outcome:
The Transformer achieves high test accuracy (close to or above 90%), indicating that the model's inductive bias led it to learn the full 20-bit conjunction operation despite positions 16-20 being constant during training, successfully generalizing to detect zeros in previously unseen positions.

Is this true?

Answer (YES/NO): YES